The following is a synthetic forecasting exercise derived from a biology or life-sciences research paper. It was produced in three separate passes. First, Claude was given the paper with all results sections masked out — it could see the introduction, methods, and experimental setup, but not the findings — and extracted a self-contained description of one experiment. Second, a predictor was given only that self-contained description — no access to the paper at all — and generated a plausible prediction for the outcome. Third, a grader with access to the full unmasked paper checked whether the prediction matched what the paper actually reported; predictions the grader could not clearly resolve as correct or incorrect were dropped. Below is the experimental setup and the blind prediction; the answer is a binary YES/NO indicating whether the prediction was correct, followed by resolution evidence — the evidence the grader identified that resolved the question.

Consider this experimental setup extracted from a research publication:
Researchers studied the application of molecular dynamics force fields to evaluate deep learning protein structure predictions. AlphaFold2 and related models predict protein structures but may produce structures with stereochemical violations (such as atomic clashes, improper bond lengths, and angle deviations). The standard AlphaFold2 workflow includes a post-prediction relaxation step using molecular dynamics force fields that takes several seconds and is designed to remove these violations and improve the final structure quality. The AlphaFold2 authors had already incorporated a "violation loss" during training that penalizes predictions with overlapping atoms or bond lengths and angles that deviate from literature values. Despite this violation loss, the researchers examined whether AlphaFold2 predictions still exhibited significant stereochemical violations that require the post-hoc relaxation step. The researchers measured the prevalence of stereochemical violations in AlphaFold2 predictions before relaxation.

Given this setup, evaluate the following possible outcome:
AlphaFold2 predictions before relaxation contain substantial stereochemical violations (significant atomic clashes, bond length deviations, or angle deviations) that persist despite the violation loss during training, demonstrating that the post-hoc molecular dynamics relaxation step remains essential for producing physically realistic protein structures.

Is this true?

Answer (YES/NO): YES